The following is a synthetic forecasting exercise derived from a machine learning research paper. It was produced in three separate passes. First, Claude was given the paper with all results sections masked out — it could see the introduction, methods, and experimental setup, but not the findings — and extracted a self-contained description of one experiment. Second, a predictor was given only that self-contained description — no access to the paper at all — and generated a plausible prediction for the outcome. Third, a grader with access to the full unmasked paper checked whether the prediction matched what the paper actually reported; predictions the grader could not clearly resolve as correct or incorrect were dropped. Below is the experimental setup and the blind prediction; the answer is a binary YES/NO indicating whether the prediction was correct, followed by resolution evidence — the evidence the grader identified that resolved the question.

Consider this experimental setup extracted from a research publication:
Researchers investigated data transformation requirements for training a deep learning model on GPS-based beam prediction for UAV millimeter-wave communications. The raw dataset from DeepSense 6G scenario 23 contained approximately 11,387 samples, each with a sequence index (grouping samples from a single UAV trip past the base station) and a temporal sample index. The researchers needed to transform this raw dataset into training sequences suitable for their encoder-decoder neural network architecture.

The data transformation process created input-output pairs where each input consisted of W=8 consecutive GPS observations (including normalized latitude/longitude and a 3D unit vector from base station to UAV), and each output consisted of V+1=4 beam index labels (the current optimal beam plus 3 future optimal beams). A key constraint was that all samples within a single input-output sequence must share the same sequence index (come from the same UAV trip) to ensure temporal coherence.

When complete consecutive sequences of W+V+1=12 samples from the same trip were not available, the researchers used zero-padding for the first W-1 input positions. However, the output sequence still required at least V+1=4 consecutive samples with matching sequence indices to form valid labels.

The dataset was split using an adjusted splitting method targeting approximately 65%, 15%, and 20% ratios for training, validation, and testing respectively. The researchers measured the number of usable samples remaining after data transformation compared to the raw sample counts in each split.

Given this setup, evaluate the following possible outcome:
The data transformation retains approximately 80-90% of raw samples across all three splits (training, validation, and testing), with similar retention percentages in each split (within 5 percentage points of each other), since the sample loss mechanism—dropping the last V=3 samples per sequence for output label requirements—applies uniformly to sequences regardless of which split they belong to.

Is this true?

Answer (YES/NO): NO